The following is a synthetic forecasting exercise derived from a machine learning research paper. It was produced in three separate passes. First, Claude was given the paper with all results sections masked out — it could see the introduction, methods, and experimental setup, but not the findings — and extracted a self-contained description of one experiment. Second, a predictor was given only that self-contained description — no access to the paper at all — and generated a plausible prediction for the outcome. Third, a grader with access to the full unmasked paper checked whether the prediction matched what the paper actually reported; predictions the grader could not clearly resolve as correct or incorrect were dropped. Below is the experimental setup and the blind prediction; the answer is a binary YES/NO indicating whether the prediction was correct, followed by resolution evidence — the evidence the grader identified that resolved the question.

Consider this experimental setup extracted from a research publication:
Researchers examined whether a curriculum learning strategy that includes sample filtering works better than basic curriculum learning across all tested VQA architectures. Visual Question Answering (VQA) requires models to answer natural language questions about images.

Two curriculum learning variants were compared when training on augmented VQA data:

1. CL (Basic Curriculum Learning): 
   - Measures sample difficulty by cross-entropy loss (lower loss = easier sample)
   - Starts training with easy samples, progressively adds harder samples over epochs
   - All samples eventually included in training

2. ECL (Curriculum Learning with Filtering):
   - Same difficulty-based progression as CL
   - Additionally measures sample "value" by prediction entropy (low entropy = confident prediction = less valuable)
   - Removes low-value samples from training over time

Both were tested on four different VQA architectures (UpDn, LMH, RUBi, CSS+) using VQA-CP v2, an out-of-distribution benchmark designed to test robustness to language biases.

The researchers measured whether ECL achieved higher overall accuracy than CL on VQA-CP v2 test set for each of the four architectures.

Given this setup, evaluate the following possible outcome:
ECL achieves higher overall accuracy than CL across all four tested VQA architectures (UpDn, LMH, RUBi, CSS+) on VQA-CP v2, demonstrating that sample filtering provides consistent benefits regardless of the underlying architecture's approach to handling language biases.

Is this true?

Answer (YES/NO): NO